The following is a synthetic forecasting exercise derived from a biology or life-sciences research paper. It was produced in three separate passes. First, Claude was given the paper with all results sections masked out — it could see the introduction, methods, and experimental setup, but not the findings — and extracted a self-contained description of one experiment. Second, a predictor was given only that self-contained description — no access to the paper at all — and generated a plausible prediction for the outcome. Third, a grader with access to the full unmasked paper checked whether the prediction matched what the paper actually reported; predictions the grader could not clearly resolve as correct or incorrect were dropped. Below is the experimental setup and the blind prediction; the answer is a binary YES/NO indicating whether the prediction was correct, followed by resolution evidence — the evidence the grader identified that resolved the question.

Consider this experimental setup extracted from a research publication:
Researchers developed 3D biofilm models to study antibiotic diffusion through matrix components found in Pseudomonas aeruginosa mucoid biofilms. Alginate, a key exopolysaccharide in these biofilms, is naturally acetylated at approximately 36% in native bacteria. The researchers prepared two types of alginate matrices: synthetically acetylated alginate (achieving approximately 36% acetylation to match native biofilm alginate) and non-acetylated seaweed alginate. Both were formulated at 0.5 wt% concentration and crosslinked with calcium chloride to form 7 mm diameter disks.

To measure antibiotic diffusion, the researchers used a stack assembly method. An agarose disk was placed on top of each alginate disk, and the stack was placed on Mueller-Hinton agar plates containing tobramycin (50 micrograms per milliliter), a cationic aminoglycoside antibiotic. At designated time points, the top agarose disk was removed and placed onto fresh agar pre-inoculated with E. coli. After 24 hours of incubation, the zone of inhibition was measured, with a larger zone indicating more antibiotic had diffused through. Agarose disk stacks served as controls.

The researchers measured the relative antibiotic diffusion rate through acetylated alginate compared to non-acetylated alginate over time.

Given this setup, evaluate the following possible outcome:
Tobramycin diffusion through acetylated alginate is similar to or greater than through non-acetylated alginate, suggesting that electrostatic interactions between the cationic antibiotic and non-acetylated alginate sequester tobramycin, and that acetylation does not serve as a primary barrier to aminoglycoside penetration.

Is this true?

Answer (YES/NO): YES